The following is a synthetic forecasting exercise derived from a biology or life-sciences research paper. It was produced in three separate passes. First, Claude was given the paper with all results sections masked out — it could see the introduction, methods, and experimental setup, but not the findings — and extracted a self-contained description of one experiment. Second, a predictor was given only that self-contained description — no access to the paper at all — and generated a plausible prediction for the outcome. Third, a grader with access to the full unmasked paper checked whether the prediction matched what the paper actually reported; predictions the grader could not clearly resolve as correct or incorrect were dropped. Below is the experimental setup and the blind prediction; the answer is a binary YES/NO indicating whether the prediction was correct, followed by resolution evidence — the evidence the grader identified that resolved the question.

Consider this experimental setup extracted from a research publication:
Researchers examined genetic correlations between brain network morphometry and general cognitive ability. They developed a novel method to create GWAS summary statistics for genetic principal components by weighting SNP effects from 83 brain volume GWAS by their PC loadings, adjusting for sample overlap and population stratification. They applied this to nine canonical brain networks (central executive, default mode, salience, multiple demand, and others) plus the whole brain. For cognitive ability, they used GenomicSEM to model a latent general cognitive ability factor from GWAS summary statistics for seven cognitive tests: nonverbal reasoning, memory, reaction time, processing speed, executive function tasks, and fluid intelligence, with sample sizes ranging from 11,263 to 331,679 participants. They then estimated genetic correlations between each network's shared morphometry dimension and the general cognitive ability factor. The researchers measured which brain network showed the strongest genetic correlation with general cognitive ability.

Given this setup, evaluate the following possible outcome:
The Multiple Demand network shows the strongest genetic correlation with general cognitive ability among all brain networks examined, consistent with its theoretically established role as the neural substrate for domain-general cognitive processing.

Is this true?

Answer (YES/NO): NO